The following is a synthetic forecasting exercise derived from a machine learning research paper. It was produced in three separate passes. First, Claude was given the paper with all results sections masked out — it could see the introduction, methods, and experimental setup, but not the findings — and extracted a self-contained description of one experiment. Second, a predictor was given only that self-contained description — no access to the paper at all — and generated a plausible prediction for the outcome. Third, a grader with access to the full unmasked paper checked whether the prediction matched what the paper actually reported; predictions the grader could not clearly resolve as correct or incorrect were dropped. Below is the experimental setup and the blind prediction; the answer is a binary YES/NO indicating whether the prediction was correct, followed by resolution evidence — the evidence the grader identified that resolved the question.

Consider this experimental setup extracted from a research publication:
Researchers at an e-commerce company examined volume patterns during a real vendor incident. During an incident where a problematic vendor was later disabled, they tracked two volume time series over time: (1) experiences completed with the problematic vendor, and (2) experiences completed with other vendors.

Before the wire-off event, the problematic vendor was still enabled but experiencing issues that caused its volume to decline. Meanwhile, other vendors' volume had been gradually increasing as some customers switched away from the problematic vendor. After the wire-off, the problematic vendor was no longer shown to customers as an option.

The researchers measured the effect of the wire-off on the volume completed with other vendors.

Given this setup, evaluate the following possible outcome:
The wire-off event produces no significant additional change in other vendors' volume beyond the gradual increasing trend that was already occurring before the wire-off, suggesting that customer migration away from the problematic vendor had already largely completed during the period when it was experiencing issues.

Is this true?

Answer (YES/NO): NO